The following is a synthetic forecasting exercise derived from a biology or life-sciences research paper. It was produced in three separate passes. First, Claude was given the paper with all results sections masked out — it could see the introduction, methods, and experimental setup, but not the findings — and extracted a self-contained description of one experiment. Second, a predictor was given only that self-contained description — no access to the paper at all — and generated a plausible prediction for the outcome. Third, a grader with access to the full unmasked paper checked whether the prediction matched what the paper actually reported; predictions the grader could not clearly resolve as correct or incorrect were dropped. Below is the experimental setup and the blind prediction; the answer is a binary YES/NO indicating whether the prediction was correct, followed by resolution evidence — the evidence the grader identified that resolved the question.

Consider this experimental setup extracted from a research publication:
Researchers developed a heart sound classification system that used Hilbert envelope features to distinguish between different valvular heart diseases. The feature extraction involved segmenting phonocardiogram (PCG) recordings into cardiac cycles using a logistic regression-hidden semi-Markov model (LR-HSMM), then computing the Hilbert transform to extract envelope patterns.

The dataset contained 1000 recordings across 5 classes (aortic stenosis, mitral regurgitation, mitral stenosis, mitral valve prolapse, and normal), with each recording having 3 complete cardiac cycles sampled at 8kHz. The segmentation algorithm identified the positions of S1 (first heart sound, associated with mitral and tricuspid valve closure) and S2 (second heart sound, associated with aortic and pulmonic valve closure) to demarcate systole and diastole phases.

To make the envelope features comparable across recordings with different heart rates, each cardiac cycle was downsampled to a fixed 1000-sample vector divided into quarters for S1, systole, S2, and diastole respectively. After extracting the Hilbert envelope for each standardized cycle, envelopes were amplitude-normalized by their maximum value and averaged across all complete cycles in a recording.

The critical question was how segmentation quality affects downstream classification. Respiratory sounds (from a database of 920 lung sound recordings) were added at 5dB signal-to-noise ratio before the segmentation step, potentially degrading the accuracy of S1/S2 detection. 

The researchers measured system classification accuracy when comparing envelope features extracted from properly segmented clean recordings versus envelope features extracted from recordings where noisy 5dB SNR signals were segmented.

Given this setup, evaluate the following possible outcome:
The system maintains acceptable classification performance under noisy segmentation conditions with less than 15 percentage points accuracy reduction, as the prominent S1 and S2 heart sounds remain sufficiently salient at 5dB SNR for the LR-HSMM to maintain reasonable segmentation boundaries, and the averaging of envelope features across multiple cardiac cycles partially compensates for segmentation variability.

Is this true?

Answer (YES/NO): YES